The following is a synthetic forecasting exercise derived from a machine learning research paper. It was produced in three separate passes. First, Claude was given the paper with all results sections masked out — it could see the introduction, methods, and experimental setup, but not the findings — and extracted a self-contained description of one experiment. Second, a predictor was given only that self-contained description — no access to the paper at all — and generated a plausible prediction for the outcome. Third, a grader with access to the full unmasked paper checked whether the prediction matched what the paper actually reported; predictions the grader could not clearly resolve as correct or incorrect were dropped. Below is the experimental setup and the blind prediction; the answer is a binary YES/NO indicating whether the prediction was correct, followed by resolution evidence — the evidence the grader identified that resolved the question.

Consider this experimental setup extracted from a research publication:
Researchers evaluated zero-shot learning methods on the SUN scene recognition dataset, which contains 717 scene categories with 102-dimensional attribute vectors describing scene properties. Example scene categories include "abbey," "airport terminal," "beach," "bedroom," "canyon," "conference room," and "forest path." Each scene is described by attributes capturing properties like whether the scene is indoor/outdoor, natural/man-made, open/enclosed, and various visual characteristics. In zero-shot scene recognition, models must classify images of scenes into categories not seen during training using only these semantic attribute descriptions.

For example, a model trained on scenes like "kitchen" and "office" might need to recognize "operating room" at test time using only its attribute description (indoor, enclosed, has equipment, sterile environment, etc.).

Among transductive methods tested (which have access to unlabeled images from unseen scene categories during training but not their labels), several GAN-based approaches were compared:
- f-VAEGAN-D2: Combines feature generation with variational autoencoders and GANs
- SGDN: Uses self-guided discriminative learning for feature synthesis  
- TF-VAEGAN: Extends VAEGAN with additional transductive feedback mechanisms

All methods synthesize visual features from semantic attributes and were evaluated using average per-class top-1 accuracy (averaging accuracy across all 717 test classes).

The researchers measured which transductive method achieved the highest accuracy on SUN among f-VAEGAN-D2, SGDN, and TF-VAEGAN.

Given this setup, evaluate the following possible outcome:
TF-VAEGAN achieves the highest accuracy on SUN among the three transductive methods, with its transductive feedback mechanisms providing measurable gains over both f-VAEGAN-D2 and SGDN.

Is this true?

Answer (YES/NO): YES